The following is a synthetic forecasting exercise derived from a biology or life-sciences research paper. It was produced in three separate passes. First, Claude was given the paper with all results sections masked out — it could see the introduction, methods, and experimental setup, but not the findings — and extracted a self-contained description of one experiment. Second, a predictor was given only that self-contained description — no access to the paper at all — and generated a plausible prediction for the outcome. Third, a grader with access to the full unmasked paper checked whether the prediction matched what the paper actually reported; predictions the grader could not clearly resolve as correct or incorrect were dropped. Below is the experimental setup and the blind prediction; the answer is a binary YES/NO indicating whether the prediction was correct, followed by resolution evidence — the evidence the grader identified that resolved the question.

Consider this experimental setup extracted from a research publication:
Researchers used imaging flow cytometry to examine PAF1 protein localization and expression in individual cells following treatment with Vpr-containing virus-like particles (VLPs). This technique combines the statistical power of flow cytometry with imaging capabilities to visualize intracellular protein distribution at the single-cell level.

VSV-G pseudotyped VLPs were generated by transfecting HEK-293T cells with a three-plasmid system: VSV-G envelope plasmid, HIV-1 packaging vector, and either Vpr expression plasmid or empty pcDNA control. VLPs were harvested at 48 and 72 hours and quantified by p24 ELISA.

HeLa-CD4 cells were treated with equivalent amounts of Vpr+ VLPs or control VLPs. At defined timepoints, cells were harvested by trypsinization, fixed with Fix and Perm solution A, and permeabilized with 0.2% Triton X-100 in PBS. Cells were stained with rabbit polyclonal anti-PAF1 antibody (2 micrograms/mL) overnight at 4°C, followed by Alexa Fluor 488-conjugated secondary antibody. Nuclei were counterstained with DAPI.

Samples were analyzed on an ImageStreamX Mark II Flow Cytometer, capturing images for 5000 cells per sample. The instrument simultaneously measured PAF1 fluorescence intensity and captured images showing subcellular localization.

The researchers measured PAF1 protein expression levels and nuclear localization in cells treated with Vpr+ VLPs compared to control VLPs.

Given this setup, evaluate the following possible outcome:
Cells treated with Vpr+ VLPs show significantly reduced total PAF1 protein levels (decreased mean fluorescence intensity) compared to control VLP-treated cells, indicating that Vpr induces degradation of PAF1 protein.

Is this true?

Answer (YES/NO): YES